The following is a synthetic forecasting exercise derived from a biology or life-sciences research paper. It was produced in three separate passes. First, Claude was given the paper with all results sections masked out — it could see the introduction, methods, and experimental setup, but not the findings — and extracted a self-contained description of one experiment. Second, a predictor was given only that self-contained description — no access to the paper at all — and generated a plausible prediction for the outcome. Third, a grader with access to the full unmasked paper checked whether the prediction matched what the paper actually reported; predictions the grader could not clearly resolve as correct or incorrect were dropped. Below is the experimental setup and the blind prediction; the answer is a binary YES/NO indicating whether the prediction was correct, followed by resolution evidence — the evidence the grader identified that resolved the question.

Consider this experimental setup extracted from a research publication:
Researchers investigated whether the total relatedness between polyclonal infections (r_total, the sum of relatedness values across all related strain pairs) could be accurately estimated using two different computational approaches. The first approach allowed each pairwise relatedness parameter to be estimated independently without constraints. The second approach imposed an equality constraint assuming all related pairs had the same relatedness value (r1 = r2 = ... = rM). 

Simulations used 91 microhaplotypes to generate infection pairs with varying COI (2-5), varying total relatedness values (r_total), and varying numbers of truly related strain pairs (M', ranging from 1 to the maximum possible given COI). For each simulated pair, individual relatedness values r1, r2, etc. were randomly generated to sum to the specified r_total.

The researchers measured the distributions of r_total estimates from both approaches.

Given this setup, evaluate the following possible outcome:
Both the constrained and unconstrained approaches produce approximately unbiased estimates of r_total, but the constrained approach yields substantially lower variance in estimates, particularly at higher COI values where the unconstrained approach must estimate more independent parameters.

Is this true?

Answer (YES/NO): NO